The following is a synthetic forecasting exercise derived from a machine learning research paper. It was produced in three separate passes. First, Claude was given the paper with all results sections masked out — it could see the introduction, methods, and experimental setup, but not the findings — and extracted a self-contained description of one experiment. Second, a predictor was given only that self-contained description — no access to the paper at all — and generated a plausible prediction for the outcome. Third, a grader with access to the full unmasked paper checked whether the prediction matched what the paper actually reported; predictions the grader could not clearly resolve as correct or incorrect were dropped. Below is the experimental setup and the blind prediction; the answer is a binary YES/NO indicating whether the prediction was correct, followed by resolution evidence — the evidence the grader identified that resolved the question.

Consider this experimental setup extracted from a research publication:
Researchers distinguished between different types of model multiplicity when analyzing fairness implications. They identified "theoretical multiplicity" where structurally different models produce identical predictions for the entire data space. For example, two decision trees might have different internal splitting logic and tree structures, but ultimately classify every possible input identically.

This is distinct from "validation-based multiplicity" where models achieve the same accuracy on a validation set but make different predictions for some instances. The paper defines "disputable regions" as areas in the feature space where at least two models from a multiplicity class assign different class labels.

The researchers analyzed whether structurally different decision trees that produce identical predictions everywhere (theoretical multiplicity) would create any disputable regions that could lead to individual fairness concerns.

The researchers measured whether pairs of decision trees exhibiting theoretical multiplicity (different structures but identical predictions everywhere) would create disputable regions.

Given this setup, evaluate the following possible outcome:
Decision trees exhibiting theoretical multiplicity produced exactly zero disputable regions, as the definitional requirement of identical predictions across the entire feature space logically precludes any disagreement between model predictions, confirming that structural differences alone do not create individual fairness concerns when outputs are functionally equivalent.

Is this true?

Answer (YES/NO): YES